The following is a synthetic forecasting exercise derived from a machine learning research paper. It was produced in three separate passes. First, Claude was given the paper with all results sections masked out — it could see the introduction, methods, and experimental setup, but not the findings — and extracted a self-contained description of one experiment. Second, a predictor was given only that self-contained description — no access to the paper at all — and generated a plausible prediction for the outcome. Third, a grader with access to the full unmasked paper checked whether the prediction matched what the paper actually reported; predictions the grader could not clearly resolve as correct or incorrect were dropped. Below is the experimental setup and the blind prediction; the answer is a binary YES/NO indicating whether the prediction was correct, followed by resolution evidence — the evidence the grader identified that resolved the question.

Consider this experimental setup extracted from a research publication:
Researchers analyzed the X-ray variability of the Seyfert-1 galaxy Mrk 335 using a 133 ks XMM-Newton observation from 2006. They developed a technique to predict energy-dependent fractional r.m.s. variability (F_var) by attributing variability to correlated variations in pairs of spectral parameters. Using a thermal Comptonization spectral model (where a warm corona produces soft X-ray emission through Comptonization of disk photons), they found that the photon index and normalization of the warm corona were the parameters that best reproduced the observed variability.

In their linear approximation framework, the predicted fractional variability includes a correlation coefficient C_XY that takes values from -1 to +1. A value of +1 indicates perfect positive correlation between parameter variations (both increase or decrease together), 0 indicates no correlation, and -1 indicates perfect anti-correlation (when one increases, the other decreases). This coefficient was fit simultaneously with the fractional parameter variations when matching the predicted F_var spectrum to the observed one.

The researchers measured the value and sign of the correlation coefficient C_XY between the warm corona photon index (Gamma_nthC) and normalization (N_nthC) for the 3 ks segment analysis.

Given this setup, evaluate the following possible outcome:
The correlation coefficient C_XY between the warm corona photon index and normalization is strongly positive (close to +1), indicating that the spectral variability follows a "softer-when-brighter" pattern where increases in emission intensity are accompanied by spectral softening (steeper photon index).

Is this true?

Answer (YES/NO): NO